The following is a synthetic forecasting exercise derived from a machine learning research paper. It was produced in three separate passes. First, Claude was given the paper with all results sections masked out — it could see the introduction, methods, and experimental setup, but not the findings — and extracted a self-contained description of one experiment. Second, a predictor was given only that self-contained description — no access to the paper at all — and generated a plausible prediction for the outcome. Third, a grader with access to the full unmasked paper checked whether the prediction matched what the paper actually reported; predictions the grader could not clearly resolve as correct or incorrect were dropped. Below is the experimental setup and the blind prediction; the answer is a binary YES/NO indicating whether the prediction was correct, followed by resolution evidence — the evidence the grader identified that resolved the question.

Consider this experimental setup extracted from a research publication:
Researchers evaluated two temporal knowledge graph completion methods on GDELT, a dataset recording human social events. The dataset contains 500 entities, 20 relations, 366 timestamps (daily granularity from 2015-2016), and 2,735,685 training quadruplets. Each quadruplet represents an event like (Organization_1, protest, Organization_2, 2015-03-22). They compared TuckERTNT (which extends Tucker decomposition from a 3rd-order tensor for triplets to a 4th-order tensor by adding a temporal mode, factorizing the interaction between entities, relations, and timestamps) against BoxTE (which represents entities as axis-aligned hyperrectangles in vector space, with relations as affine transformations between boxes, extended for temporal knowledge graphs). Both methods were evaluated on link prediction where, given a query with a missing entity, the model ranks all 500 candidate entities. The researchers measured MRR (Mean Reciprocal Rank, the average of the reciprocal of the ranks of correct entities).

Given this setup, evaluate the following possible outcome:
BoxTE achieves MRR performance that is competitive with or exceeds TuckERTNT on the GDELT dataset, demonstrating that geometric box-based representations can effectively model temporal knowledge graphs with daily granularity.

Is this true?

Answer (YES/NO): NO